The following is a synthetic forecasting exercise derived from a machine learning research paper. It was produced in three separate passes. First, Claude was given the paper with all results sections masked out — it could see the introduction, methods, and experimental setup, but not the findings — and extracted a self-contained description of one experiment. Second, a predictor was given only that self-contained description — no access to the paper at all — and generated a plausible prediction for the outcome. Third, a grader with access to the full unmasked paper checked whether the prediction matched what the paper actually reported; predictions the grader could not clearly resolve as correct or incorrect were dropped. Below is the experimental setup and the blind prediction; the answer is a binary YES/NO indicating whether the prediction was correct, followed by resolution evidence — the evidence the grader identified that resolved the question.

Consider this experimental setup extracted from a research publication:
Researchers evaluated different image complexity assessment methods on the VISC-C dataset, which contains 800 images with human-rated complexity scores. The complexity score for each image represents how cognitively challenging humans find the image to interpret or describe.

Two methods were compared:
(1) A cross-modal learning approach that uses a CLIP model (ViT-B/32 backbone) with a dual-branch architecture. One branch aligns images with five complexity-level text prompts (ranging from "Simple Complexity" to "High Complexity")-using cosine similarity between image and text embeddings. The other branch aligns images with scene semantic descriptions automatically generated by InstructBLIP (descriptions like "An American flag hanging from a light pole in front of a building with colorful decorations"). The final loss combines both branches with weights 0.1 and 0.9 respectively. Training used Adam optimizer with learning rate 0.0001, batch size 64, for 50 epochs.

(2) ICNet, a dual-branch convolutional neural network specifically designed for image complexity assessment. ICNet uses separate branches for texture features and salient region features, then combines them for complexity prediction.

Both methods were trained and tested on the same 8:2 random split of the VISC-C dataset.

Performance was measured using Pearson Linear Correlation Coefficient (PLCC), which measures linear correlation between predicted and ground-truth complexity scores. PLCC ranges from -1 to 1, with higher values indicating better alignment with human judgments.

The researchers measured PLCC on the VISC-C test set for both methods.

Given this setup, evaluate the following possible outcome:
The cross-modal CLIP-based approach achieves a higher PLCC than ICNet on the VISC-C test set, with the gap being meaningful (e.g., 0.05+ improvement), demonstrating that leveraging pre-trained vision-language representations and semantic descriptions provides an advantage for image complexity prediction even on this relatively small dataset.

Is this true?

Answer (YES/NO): NO